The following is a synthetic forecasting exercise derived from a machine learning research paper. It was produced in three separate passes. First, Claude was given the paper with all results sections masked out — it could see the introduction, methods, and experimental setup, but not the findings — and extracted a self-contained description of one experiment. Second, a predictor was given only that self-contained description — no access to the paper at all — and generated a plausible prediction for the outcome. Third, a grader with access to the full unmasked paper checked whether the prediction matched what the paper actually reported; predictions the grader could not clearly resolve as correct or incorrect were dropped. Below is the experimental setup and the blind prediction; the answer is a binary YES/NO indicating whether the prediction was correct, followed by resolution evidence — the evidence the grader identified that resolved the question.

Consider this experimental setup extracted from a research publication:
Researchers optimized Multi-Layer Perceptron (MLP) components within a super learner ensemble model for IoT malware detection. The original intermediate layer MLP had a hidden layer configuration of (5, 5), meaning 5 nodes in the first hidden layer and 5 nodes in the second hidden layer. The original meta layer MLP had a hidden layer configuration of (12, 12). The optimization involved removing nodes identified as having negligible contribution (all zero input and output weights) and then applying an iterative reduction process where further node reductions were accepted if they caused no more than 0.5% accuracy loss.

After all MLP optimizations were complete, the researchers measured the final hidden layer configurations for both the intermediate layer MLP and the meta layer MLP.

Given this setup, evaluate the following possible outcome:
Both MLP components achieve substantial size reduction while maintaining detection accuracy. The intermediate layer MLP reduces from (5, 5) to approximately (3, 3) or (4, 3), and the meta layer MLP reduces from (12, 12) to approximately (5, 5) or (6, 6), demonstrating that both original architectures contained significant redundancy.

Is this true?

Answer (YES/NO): NO